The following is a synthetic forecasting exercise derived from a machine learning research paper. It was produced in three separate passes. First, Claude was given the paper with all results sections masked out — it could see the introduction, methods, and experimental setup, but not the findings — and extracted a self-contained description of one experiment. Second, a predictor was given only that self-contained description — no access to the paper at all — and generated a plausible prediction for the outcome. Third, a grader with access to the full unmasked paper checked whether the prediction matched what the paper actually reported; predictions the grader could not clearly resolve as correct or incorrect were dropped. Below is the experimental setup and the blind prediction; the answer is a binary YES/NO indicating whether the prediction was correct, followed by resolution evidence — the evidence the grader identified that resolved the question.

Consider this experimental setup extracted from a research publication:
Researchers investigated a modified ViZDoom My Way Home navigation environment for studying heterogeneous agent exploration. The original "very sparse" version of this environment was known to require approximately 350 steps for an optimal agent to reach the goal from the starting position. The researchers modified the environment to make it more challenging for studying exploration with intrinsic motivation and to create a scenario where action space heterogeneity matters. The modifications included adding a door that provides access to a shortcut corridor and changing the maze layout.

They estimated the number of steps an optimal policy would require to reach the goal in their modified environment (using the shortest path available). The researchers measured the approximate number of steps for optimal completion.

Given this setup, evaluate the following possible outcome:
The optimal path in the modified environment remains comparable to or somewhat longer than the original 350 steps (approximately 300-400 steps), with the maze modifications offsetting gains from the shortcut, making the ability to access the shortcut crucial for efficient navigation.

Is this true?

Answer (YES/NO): NO